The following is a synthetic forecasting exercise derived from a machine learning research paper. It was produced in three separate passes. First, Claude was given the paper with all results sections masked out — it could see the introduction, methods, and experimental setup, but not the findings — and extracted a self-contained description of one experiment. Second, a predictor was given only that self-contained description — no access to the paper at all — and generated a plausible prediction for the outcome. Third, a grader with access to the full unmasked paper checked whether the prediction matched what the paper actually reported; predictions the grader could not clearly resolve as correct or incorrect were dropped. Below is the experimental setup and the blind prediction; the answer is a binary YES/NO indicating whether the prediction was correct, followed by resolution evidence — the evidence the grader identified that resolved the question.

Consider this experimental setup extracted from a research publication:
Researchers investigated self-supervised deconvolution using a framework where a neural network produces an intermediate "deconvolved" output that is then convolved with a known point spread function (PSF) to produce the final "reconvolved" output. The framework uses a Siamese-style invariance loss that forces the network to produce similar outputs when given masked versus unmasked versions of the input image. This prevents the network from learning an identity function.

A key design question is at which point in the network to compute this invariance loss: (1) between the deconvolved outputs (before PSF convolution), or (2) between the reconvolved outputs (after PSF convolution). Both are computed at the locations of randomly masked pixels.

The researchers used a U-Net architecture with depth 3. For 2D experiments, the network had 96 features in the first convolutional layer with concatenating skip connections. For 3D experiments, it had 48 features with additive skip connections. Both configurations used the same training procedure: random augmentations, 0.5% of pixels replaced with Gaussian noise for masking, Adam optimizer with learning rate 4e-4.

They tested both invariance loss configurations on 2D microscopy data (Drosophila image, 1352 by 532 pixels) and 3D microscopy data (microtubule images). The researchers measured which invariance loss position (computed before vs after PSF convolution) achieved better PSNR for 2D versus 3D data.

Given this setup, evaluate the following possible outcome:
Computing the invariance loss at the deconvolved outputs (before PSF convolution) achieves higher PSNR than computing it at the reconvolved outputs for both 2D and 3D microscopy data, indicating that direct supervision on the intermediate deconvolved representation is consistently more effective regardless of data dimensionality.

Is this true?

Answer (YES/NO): NO